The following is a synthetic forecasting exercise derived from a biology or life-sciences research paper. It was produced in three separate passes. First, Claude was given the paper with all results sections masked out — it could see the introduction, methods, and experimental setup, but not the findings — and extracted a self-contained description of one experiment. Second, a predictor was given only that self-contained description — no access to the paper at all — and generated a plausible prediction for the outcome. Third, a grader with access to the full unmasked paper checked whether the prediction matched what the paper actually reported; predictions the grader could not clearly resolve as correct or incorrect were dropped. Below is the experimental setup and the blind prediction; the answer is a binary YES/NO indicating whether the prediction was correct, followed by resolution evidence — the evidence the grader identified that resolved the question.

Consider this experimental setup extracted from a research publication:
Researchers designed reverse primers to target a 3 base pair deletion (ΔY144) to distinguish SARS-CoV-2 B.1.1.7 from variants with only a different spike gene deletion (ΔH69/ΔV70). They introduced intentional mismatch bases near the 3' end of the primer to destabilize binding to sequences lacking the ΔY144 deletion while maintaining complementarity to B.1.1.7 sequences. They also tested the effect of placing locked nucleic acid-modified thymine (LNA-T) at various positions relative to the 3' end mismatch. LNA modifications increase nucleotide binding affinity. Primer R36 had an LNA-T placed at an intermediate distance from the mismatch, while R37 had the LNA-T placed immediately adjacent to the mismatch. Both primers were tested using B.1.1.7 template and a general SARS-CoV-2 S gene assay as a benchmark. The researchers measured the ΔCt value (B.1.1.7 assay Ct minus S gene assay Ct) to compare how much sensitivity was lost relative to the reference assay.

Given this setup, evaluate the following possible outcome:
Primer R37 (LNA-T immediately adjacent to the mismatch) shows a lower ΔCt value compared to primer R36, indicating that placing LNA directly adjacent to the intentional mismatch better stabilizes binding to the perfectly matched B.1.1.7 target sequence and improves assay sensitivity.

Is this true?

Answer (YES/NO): NO